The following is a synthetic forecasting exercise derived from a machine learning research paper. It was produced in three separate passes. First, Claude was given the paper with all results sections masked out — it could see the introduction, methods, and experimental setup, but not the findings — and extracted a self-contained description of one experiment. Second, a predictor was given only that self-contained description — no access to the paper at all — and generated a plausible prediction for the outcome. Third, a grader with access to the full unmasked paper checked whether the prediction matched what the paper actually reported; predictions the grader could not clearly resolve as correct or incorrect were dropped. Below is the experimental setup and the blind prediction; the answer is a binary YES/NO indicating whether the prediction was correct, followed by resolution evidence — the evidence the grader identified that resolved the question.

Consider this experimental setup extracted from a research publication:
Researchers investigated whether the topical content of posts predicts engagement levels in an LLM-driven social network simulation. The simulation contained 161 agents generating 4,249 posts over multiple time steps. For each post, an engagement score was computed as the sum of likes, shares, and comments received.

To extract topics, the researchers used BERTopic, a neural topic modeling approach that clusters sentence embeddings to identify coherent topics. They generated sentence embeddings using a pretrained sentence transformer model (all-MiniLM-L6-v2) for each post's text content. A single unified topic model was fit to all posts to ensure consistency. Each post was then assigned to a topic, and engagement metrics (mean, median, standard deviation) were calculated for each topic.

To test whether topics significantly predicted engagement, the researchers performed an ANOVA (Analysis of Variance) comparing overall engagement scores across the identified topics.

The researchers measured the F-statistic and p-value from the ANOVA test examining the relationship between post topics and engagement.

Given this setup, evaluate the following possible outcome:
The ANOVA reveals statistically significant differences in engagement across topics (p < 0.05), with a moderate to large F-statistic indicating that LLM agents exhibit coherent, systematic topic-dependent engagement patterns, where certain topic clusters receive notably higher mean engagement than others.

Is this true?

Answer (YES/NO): NO